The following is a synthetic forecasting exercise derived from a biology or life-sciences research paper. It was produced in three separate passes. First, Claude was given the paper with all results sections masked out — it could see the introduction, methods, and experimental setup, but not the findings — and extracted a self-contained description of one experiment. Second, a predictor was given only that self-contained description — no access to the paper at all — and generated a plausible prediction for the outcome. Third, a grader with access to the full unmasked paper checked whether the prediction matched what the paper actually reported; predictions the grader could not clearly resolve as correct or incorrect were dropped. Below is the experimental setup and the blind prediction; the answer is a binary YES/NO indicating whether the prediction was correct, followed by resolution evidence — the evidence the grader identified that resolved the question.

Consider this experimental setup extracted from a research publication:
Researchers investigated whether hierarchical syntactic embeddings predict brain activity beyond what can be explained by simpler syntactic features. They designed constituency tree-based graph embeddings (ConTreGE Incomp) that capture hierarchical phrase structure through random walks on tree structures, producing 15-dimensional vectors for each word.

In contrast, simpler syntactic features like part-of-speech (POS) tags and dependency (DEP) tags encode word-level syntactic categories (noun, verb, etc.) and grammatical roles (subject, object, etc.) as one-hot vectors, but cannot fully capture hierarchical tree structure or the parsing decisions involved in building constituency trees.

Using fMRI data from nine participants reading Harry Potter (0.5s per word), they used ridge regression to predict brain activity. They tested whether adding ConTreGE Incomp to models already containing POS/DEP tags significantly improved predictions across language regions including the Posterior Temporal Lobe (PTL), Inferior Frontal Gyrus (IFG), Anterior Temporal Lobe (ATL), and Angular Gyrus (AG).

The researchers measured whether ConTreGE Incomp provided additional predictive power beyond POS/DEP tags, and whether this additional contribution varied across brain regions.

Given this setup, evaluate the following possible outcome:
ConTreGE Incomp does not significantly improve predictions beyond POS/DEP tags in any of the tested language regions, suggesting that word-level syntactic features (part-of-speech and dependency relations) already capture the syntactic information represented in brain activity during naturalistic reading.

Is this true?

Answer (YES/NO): NO